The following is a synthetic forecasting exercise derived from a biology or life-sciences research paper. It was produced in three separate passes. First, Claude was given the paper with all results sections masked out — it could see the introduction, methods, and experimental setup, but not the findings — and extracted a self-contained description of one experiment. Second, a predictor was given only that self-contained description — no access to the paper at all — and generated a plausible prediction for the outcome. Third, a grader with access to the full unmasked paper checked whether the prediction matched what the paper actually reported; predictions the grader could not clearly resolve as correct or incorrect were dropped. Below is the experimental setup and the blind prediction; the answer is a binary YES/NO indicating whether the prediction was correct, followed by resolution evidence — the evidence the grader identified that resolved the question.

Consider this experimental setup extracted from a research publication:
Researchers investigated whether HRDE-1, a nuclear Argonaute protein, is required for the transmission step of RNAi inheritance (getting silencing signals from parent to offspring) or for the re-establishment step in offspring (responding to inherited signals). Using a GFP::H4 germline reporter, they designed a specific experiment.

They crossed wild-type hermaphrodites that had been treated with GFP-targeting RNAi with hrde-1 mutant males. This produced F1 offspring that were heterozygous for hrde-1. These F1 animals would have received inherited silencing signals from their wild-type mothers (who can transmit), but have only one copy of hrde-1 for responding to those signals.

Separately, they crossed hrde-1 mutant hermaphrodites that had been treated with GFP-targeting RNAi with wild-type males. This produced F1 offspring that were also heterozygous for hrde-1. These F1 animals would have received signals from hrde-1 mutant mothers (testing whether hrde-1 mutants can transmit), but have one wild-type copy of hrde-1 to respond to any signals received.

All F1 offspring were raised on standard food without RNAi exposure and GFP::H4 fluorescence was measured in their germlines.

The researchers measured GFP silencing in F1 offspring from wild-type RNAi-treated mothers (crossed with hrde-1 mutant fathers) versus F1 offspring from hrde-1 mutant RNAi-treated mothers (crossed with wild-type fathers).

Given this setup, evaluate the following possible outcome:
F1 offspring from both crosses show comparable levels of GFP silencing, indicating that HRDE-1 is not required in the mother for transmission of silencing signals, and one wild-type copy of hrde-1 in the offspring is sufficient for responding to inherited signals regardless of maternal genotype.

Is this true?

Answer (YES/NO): YES